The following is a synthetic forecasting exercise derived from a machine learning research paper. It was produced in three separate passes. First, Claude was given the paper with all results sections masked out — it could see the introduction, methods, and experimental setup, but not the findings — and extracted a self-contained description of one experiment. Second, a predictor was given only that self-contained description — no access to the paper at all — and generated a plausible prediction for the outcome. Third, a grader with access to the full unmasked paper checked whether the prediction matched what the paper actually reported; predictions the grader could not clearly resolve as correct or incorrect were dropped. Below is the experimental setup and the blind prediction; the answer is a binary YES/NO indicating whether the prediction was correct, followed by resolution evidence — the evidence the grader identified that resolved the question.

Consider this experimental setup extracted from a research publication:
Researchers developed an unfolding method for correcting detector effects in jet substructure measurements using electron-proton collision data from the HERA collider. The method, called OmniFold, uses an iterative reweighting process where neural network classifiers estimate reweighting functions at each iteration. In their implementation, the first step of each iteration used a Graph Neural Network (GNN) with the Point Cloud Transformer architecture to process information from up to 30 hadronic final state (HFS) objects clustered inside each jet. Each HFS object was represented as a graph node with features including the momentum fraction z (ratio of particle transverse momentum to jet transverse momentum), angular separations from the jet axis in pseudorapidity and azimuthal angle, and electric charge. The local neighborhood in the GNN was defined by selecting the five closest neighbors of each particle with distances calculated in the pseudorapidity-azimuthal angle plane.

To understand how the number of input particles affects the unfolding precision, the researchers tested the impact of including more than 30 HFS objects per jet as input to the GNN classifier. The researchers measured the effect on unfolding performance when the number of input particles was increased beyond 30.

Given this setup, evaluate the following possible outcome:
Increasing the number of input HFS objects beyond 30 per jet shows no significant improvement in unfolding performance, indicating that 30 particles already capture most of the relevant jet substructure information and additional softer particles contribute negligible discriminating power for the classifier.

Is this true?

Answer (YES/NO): YES